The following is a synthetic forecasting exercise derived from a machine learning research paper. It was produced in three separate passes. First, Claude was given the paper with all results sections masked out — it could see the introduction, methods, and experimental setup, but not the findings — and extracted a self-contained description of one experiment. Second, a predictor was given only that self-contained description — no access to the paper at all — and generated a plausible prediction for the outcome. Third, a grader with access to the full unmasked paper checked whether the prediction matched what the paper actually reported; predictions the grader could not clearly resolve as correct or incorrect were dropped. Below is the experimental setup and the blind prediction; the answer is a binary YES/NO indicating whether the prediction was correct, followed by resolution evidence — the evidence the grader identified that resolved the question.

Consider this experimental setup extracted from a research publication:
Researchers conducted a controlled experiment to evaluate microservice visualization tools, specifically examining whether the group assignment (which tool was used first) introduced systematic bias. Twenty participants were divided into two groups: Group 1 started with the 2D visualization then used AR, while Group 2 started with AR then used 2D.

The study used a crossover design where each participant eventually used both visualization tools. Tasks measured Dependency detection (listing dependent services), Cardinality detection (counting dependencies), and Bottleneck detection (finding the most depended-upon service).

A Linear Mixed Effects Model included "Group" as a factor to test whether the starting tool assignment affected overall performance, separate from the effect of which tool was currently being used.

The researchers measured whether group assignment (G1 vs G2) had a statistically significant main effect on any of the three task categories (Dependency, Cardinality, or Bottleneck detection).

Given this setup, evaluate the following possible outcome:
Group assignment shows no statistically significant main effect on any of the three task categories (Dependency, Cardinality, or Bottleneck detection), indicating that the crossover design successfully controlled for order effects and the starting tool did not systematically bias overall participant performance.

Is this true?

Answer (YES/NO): YES